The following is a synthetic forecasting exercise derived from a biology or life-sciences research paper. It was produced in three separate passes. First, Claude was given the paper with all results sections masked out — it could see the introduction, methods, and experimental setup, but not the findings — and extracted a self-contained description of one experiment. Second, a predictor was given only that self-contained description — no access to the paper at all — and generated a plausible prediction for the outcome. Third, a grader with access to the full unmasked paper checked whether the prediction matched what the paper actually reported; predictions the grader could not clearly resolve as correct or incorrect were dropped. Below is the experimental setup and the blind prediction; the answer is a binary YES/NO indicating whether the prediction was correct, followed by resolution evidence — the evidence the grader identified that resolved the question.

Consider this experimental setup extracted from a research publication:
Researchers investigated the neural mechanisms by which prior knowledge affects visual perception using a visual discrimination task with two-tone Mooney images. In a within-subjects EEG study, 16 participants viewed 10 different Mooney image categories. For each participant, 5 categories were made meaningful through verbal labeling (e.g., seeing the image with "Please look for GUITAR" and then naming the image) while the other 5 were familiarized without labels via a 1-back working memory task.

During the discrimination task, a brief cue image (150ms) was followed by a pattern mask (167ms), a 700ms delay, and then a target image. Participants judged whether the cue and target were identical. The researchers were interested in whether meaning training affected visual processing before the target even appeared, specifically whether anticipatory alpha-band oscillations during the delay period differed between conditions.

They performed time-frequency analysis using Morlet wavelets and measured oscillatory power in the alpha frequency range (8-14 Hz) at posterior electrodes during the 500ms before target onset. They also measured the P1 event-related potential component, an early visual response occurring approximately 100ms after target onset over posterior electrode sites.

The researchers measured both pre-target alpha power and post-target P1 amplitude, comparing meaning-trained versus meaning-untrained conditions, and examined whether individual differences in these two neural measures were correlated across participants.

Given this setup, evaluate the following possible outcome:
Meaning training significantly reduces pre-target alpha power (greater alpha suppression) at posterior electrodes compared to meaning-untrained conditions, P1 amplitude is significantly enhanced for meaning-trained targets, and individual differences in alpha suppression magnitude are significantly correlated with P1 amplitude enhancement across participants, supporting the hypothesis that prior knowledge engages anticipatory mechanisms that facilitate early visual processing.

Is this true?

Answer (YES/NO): NO